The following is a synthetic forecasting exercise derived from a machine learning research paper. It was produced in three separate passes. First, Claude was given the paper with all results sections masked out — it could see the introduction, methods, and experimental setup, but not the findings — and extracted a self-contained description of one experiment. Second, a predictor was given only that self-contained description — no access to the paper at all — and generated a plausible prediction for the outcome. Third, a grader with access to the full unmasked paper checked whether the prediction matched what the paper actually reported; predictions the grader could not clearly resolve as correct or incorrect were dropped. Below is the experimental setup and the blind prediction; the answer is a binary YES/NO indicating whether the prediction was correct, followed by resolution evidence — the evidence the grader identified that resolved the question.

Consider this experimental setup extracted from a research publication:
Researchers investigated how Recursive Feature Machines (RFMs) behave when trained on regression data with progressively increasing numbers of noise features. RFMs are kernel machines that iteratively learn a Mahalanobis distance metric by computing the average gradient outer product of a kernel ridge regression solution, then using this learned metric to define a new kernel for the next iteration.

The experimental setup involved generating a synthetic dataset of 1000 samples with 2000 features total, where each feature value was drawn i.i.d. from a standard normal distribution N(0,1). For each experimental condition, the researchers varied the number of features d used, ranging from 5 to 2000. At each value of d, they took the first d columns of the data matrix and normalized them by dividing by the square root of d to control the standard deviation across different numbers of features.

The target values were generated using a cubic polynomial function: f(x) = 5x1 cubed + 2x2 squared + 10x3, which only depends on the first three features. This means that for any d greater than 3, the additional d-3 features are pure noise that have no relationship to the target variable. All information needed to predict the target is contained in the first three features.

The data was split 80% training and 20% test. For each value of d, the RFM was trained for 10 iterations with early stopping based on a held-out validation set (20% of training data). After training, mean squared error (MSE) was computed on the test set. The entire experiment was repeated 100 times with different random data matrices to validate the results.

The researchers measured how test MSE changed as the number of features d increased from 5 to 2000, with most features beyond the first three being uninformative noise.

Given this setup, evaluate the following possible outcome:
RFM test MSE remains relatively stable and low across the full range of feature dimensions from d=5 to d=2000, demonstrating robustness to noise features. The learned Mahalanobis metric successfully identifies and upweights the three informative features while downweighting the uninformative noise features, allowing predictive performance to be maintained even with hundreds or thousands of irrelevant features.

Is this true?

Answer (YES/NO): NO